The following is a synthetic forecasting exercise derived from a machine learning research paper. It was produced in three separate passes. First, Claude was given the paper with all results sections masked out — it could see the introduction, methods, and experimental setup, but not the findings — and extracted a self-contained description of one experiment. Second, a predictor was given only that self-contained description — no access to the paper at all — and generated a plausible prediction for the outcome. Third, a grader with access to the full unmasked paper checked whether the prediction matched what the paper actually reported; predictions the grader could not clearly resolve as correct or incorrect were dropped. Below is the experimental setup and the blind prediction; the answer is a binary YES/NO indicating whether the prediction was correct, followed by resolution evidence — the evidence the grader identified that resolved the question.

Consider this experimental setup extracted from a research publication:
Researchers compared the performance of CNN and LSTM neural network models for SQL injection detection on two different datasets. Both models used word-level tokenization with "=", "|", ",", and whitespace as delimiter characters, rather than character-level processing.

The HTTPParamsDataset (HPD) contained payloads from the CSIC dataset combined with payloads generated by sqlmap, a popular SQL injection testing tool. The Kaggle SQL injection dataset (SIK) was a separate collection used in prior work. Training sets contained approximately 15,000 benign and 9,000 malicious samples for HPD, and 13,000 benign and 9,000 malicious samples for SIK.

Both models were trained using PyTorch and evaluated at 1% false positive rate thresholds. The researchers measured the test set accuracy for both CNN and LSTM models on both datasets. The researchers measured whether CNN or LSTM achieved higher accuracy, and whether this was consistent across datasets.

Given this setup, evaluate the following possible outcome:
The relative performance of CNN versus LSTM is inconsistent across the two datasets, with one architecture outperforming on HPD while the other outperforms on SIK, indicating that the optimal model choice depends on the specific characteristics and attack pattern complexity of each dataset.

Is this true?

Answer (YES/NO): NO